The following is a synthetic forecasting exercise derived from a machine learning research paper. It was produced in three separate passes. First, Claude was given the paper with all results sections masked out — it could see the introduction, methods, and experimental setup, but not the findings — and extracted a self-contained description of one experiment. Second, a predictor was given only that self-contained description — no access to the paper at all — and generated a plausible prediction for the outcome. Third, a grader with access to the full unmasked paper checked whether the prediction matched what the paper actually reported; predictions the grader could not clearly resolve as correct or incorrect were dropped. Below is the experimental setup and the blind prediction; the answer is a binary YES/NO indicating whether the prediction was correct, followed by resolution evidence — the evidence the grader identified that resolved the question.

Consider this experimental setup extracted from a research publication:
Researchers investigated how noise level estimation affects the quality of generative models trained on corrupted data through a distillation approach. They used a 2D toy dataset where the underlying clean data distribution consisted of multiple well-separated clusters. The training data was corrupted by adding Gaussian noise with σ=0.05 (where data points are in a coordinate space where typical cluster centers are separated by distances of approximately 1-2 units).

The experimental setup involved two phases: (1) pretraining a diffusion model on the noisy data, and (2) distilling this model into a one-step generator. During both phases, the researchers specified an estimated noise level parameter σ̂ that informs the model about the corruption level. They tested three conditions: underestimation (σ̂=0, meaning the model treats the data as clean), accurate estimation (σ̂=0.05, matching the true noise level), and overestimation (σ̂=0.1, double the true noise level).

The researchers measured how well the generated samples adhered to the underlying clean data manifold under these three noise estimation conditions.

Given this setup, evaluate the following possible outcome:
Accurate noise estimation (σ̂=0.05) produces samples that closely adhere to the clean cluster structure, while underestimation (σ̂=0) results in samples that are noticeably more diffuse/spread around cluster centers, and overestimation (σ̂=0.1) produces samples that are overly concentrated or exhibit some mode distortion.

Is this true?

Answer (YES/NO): NO